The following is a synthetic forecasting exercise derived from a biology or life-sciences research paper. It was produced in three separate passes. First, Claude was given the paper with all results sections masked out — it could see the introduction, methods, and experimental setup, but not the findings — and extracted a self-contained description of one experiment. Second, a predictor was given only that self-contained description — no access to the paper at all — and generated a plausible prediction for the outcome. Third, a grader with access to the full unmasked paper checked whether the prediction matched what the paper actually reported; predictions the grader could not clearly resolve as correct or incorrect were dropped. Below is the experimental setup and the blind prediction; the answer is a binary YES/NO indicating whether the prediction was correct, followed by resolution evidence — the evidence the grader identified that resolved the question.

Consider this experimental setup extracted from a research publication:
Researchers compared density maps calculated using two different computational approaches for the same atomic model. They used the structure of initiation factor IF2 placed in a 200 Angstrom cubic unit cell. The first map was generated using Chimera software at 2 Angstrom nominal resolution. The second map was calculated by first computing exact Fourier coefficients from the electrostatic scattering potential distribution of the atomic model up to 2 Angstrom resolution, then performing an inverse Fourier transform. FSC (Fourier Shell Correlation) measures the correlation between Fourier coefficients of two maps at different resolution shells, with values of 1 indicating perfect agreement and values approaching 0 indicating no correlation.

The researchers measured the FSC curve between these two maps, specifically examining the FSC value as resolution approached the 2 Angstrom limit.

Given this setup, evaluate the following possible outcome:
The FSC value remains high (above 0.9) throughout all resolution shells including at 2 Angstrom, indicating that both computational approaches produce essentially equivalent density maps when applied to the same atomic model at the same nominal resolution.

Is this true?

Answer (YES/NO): NO